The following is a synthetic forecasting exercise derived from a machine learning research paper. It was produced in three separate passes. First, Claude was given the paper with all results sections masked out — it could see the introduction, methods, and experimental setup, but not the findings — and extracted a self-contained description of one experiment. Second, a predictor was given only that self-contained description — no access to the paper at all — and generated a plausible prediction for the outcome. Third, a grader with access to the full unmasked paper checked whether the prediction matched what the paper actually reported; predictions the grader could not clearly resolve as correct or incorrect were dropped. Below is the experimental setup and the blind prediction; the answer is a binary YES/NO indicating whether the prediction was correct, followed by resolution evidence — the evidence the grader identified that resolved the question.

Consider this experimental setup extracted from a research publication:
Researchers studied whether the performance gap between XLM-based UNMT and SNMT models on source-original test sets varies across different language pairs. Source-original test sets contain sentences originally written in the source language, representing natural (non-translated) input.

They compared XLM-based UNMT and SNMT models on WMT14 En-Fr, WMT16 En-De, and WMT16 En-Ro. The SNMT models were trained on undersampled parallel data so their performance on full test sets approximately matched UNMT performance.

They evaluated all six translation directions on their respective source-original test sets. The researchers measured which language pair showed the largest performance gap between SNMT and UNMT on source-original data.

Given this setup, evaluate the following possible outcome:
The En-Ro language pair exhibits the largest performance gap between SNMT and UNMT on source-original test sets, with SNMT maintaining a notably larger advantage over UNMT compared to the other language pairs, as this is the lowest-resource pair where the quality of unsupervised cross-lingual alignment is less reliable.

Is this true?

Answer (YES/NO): NO